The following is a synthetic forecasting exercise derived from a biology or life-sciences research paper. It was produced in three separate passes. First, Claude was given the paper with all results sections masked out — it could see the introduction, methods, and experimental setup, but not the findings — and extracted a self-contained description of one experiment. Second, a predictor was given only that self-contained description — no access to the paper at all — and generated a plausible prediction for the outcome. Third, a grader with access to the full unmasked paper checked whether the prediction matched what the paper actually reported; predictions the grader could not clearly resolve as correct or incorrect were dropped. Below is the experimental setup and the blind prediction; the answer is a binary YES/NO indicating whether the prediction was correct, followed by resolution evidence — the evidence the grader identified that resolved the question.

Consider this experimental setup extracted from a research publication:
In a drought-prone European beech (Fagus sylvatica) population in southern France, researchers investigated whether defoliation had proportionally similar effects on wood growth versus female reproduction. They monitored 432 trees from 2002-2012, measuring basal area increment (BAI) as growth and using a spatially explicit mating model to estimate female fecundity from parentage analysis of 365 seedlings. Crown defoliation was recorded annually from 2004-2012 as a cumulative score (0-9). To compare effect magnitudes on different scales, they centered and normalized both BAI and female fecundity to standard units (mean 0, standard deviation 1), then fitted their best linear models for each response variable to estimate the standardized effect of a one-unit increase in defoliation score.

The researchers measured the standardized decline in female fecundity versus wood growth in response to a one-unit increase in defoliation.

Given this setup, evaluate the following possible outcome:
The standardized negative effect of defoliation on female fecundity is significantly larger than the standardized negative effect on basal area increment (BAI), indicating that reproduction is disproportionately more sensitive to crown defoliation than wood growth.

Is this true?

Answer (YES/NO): NO